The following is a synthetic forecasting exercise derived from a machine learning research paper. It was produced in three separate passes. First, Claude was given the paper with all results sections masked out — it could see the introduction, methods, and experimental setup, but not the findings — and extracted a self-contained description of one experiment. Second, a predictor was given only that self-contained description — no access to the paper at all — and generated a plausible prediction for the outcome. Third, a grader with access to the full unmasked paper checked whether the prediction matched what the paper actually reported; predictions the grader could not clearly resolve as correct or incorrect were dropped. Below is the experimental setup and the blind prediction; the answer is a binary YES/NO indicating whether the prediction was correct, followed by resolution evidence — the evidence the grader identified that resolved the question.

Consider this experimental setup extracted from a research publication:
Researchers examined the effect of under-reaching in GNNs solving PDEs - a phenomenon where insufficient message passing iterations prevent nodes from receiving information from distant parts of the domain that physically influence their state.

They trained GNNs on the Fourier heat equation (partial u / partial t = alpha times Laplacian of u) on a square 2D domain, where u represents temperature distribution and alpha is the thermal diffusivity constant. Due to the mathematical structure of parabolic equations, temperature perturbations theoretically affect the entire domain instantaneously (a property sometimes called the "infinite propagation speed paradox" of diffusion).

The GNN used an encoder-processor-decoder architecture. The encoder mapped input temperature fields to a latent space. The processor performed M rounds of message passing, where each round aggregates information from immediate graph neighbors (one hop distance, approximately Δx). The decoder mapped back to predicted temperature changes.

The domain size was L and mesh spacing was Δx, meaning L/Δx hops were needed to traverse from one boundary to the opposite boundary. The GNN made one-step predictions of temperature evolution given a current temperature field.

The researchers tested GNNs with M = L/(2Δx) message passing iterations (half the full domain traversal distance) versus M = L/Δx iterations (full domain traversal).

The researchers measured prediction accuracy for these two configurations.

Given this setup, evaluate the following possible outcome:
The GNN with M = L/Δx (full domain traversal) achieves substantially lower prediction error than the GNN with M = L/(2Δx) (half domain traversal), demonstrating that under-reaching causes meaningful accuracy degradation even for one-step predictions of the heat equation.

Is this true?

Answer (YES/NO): YES